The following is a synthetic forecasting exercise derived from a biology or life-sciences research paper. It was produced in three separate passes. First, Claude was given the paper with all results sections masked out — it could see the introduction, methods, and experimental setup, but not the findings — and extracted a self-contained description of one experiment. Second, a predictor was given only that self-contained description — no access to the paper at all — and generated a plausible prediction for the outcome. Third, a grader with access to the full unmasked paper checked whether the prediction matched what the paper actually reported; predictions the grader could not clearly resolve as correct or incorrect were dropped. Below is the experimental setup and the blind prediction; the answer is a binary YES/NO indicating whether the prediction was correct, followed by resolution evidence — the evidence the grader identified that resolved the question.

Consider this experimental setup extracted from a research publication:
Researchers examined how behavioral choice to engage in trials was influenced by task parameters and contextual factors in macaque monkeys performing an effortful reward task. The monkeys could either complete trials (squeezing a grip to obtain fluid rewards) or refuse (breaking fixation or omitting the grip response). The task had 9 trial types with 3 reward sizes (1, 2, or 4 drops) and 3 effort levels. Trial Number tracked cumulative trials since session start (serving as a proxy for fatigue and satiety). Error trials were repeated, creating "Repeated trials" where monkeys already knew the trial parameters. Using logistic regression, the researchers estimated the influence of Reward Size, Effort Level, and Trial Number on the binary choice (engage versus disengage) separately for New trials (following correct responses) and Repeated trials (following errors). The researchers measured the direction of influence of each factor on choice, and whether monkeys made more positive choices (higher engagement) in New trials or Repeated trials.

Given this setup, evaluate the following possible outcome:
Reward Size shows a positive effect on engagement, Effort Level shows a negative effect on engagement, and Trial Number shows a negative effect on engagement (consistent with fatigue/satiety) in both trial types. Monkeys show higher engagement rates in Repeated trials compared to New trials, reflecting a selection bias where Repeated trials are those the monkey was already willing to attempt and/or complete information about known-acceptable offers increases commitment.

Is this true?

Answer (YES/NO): NO